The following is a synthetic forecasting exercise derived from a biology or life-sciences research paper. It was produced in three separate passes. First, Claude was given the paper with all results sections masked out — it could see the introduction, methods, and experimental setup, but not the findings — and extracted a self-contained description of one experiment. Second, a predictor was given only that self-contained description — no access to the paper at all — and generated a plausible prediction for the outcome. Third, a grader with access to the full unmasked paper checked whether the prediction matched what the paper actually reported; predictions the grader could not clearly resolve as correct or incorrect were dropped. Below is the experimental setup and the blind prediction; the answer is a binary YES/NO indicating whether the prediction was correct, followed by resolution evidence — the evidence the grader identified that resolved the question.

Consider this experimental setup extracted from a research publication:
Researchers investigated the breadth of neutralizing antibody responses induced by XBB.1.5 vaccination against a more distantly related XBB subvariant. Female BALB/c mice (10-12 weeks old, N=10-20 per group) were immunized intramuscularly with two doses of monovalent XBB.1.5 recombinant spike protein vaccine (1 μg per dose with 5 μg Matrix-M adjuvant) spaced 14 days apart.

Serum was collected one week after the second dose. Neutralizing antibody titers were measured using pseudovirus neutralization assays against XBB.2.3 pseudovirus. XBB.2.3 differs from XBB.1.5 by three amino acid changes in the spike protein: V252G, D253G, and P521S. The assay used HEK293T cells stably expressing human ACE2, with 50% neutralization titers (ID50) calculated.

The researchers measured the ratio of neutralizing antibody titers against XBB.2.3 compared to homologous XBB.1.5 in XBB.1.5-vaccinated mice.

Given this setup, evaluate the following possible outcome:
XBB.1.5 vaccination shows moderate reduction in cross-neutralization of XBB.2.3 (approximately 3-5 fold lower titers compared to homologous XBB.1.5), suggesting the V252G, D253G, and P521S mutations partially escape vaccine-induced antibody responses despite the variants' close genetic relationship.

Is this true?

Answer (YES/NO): NO